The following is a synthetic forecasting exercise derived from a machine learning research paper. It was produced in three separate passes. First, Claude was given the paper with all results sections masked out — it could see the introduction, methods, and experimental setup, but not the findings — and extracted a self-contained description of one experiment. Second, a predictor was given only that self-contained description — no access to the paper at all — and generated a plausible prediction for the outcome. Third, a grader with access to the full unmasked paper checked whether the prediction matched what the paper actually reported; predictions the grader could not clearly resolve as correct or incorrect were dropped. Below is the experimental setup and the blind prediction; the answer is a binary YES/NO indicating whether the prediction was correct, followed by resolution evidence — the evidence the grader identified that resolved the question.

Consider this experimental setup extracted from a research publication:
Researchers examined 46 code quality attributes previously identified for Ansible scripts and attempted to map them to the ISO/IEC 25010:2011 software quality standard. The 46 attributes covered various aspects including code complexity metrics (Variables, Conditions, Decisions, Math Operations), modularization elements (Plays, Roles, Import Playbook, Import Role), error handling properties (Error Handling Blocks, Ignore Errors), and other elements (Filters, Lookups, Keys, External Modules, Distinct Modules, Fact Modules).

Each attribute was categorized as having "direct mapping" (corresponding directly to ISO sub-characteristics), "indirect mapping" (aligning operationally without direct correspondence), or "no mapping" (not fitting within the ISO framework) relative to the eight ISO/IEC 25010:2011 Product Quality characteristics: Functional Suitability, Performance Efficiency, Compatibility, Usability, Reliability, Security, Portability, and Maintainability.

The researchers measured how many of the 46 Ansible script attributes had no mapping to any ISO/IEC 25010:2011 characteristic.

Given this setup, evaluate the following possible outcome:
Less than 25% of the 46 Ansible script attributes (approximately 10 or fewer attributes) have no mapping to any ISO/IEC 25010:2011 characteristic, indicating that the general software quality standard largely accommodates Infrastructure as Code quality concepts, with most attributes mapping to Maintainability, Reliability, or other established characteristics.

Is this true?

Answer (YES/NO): YES